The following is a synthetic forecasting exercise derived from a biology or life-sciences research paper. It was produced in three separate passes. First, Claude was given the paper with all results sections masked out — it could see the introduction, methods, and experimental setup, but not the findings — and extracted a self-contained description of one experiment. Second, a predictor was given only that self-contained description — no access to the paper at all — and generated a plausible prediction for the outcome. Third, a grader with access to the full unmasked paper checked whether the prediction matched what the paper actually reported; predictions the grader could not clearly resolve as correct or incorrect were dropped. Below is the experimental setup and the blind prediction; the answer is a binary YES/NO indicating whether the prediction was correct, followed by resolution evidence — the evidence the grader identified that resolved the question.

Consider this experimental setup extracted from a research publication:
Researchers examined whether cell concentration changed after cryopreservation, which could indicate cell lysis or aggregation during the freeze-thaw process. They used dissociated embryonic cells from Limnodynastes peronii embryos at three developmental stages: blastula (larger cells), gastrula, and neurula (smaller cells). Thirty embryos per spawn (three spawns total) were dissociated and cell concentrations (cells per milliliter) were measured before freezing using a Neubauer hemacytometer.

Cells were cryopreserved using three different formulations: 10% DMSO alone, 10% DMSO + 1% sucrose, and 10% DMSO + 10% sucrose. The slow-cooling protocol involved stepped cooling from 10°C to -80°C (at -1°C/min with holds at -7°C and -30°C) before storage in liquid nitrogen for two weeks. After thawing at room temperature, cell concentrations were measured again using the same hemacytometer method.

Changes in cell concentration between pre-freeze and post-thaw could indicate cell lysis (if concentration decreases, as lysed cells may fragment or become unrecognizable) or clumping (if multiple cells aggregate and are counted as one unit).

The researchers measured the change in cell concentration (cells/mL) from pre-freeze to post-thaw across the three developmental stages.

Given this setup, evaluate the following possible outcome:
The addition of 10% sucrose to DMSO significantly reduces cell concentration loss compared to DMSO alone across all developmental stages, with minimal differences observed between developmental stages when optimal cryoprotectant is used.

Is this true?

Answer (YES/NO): NO